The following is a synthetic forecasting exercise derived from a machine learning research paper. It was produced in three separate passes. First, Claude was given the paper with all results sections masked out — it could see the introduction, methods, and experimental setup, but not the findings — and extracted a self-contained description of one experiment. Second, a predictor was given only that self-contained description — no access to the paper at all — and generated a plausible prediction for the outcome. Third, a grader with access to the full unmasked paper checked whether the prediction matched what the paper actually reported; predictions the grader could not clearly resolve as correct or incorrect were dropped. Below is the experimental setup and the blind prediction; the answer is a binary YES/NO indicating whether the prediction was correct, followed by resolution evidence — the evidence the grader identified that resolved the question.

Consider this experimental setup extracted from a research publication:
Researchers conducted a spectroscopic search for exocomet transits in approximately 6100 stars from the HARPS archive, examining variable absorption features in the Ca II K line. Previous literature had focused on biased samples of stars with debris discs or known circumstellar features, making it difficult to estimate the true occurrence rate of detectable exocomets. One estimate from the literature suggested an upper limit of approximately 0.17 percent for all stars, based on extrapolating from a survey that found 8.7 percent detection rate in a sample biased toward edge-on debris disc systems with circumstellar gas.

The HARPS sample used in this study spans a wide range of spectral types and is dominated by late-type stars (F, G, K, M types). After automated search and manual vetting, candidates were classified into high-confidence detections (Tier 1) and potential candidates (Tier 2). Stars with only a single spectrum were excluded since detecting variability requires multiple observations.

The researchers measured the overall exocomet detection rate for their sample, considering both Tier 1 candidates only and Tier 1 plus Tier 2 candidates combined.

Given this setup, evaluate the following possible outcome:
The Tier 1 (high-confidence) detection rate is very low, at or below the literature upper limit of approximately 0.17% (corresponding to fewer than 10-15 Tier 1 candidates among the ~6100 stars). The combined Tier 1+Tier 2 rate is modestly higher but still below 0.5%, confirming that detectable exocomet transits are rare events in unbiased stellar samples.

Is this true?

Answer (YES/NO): YES